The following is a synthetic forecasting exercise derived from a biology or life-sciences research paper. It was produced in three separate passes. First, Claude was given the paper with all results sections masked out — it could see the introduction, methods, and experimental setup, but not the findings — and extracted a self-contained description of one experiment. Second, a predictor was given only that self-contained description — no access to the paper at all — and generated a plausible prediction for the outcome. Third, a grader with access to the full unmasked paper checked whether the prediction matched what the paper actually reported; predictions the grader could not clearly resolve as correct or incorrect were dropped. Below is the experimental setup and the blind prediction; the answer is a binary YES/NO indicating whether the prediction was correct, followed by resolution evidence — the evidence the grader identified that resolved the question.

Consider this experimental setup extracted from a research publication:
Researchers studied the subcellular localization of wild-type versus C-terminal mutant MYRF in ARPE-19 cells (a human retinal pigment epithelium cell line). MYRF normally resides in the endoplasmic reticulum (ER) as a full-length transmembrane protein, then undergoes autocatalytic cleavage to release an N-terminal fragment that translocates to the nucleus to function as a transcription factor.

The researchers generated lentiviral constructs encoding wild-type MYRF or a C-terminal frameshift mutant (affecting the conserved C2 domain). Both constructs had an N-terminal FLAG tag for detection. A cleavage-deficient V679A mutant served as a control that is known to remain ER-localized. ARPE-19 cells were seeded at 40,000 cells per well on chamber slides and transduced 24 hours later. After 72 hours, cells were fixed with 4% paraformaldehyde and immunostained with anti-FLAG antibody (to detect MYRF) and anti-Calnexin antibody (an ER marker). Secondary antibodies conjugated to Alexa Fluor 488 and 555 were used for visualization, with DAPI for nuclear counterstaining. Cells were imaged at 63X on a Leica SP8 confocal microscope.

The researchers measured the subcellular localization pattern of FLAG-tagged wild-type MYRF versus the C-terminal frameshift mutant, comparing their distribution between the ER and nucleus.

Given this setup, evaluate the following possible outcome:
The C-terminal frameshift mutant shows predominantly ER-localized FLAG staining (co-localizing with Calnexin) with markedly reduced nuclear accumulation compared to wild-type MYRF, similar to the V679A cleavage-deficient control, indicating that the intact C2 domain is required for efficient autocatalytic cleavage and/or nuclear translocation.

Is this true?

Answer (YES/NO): NO